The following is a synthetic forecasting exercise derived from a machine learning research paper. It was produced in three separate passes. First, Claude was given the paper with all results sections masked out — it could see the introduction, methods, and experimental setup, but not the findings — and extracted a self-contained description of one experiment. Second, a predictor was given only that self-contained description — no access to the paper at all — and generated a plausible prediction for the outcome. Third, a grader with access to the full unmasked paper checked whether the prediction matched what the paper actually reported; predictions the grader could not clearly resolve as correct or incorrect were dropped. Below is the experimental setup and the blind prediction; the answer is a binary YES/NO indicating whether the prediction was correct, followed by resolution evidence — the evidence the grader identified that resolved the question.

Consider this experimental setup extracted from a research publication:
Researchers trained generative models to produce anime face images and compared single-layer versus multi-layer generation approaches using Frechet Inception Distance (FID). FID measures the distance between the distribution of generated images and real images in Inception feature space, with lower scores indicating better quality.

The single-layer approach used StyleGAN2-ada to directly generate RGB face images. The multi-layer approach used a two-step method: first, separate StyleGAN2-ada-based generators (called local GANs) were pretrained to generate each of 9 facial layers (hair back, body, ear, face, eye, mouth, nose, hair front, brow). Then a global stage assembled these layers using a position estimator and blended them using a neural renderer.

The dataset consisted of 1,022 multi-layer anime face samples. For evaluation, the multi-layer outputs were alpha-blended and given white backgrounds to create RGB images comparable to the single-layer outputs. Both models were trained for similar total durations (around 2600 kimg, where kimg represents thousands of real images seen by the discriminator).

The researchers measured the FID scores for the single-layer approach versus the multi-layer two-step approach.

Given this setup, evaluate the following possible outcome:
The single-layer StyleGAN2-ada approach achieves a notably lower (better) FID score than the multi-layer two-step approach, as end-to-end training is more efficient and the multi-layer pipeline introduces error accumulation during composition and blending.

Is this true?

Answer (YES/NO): YES